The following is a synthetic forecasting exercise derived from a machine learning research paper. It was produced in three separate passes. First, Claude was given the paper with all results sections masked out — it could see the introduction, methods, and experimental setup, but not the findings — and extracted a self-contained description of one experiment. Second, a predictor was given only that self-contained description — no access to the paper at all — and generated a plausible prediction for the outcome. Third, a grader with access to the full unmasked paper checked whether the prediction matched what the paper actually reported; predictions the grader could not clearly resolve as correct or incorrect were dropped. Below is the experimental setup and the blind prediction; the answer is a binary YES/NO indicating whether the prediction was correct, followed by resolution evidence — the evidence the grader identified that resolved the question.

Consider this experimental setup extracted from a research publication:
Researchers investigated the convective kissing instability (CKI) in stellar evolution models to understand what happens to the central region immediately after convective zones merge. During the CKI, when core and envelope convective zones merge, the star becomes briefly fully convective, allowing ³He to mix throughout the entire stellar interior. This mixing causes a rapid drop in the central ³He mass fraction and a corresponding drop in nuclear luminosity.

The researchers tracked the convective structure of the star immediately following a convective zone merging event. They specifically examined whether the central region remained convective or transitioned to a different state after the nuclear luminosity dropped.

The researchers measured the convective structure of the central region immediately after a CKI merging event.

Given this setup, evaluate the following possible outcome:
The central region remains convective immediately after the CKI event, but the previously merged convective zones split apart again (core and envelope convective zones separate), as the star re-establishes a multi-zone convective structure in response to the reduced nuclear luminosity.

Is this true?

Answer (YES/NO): NO